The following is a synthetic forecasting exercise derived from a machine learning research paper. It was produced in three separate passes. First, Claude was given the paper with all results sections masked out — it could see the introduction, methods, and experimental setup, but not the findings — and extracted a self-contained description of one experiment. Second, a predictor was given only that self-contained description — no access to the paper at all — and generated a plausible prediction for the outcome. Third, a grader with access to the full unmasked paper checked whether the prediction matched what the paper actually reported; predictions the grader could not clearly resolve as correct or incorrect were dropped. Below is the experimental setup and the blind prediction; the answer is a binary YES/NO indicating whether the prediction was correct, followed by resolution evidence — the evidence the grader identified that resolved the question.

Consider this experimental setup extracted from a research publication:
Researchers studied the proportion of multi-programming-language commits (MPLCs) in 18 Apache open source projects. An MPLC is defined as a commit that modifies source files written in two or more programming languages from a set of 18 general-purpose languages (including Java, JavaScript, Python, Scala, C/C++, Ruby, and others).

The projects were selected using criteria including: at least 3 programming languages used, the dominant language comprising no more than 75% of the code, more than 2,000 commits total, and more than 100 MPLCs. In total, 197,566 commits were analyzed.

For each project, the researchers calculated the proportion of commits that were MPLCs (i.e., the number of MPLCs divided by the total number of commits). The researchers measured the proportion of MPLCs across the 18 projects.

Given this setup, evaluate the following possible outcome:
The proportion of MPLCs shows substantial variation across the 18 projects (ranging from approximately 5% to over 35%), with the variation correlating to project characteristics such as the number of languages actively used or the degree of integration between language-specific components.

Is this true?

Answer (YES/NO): NO